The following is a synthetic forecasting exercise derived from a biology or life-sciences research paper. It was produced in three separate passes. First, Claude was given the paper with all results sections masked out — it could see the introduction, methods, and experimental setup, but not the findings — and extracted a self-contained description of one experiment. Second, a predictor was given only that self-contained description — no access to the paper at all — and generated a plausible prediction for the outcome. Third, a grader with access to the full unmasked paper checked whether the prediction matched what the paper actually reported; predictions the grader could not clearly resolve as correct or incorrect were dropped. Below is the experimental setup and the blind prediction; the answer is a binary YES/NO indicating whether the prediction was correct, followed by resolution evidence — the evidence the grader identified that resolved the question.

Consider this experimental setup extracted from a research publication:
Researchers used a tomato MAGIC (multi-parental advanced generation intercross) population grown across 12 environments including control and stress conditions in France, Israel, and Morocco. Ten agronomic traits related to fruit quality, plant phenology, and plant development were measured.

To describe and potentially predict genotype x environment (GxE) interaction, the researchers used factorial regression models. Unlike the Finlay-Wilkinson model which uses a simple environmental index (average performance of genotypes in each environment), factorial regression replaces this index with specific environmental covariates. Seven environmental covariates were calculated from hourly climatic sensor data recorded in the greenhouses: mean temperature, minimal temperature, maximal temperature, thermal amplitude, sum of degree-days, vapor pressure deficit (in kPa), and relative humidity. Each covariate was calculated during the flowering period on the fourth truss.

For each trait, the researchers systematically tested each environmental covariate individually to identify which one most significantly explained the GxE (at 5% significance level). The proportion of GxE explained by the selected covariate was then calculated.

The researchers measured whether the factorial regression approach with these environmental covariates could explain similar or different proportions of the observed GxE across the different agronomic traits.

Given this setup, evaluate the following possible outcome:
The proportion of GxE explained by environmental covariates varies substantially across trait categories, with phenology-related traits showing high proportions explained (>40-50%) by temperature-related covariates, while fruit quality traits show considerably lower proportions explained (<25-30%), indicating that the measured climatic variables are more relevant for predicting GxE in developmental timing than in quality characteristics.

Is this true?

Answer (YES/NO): NO